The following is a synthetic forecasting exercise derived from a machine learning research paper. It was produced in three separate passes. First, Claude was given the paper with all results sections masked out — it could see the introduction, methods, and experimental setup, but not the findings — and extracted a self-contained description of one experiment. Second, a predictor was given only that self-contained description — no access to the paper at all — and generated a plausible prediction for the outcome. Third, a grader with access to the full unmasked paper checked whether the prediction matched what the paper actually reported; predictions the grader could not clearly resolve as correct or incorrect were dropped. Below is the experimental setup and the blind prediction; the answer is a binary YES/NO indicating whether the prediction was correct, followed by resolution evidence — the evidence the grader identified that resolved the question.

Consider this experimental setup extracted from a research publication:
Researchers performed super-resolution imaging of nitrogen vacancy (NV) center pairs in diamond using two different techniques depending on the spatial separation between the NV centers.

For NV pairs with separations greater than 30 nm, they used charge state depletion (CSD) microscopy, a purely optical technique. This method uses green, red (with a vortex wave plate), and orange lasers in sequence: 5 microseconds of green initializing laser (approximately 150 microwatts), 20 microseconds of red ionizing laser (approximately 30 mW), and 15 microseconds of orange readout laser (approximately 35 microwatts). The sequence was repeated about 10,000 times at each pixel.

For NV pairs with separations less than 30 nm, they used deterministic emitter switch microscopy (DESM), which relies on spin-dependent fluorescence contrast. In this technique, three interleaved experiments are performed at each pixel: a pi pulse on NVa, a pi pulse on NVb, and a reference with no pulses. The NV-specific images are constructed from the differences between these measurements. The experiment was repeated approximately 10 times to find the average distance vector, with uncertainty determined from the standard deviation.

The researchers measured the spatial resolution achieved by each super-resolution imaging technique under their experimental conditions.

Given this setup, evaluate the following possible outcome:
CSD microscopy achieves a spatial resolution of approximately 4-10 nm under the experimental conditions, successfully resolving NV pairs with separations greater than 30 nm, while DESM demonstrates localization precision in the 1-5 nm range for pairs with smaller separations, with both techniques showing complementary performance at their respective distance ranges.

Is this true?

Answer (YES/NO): NO